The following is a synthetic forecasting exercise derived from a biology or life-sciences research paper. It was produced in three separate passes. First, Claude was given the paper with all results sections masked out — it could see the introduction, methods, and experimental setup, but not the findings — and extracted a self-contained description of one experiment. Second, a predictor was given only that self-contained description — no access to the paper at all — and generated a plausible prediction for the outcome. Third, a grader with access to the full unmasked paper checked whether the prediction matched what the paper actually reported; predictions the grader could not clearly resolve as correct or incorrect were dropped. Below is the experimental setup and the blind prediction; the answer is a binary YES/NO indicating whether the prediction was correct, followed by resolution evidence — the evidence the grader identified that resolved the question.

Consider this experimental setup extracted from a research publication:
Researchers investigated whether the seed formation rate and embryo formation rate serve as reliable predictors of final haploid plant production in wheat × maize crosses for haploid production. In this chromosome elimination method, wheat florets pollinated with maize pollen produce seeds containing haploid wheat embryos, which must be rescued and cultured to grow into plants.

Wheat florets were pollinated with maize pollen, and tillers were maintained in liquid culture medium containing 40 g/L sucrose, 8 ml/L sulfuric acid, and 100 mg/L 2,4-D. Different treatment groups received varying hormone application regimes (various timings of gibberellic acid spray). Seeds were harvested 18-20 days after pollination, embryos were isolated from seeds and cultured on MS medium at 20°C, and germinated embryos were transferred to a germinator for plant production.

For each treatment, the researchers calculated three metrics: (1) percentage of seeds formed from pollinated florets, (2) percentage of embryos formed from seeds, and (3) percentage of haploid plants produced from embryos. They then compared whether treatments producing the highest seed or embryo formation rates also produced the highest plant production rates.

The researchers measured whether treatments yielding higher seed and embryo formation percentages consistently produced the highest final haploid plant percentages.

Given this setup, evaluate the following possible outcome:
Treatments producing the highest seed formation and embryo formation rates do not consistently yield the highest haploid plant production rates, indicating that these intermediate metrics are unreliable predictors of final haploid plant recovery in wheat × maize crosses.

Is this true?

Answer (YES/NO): YES